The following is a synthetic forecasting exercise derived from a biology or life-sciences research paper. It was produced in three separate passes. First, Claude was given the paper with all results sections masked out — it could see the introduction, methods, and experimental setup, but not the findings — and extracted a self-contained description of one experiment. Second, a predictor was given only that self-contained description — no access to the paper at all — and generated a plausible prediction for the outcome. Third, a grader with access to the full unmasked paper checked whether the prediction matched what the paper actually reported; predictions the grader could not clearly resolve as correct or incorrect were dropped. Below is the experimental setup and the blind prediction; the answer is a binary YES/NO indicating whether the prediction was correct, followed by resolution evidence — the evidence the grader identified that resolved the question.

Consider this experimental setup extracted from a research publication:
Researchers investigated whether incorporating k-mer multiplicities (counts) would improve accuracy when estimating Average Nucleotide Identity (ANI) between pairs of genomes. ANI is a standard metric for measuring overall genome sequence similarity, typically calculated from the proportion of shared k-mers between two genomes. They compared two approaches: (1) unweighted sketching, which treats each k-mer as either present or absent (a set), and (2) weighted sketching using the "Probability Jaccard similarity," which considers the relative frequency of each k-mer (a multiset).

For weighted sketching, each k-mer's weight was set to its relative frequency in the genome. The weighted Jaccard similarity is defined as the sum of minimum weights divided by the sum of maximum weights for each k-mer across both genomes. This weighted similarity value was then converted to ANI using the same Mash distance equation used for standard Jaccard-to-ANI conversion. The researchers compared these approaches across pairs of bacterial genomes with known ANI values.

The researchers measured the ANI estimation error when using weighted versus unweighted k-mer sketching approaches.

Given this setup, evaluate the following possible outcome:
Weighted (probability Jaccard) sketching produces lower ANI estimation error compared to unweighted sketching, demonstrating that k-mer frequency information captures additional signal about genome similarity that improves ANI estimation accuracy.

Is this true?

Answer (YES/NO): YES